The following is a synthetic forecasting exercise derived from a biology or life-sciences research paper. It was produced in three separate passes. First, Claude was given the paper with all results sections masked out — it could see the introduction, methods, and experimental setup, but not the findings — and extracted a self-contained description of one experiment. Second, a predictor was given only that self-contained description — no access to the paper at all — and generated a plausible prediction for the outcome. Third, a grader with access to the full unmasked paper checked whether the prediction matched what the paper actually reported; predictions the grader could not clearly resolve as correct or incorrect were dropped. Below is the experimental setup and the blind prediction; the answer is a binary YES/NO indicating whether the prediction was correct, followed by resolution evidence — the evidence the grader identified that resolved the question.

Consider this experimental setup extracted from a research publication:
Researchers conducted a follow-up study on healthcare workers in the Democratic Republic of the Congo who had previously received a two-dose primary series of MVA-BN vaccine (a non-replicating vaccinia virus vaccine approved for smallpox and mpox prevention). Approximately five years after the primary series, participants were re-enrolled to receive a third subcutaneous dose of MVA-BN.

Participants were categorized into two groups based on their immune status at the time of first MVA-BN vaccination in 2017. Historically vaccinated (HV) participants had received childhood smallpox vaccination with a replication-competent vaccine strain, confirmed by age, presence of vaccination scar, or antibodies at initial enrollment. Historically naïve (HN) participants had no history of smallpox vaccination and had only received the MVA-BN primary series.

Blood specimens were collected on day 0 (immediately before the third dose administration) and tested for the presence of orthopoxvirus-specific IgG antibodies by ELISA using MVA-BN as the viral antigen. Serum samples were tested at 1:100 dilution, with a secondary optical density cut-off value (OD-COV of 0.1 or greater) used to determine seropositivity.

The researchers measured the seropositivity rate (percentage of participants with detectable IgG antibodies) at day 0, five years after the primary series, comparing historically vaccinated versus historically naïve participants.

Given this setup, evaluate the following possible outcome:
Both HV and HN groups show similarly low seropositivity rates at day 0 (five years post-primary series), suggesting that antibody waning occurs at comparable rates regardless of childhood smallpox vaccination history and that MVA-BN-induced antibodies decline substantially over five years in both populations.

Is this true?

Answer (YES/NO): NO